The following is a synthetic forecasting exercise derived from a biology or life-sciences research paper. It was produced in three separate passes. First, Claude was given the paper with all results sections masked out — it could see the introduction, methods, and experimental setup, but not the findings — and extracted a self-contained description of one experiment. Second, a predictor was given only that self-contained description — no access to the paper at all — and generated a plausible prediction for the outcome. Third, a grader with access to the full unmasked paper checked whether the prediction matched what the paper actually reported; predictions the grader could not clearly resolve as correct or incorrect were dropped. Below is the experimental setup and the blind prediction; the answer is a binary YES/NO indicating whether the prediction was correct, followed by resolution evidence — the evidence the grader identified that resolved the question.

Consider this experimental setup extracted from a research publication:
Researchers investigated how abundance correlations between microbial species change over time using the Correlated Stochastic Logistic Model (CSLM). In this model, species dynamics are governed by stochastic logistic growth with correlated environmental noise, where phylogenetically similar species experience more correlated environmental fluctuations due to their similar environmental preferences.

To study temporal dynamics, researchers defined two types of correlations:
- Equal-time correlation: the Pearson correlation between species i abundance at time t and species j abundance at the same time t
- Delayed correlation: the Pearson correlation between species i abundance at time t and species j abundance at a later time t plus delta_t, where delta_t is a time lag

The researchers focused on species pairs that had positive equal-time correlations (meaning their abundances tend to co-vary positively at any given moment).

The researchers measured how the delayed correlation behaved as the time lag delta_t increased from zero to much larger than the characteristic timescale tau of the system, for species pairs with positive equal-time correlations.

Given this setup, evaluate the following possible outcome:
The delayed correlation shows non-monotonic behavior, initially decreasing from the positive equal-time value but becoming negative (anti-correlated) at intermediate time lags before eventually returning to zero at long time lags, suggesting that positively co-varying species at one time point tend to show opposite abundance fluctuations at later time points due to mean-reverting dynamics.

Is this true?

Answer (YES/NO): NO